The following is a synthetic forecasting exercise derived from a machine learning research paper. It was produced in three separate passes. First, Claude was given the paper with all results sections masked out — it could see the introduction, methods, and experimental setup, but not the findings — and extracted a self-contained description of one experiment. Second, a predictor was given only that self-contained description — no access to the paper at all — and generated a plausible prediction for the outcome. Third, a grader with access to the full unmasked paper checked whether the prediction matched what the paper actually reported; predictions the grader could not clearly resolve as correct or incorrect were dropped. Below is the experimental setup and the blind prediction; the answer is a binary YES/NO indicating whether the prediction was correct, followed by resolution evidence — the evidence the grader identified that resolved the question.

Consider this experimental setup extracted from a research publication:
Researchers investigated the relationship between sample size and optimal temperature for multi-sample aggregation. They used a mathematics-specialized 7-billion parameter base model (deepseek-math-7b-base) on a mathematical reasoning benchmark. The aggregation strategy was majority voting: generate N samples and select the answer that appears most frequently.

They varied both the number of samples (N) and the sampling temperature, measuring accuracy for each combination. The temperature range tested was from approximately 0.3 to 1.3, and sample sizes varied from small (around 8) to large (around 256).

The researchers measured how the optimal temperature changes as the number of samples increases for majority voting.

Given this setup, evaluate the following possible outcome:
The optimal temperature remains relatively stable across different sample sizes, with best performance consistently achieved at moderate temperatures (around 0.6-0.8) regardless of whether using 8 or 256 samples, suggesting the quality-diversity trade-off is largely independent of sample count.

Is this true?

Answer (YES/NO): NO